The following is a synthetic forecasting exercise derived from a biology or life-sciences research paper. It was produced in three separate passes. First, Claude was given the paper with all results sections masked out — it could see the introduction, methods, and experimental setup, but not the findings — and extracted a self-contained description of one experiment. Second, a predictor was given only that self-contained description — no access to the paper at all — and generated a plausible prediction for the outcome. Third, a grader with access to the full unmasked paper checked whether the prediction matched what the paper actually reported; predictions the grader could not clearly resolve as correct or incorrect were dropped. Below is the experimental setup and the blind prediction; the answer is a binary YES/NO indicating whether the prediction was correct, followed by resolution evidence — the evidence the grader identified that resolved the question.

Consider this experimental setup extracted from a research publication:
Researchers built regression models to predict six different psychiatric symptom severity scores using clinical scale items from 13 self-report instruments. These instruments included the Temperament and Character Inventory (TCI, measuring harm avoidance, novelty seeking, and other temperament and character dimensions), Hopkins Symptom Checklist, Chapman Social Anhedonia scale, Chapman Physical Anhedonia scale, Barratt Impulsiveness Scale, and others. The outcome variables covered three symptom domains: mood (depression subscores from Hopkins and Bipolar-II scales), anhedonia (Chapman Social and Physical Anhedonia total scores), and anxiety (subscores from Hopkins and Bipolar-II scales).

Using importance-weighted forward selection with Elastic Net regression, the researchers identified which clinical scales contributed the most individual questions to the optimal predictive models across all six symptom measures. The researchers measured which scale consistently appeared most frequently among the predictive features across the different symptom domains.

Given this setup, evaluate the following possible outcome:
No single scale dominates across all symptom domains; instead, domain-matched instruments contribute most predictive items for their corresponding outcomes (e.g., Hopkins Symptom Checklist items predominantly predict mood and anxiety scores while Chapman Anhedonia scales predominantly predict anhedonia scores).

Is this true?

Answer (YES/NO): NO